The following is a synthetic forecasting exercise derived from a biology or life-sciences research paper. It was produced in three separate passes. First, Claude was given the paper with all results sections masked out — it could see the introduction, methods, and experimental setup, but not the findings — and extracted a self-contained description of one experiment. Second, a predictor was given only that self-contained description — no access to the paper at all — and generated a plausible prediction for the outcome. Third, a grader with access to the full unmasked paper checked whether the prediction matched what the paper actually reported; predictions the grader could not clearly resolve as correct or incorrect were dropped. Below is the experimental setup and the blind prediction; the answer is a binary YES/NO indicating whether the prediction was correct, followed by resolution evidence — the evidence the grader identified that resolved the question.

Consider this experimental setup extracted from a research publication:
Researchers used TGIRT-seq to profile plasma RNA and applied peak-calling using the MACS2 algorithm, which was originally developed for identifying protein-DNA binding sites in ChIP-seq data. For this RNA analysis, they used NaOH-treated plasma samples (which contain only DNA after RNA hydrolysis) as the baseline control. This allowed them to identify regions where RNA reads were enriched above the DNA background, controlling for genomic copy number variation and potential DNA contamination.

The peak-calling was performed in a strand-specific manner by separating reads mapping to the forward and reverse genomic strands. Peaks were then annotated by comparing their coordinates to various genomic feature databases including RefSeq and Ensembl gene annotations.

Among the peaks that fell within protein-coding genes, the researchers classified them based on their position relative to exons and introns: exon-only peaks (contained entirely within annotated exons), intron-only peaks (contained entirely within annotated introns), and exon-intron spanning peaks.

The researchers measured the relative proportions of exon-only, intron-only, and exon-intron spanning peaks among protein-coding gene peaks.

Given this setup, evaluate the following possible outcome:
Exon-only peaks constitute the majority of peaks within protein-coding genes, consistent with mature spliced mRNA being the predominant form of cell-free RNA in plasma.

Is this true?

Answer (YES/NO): YES